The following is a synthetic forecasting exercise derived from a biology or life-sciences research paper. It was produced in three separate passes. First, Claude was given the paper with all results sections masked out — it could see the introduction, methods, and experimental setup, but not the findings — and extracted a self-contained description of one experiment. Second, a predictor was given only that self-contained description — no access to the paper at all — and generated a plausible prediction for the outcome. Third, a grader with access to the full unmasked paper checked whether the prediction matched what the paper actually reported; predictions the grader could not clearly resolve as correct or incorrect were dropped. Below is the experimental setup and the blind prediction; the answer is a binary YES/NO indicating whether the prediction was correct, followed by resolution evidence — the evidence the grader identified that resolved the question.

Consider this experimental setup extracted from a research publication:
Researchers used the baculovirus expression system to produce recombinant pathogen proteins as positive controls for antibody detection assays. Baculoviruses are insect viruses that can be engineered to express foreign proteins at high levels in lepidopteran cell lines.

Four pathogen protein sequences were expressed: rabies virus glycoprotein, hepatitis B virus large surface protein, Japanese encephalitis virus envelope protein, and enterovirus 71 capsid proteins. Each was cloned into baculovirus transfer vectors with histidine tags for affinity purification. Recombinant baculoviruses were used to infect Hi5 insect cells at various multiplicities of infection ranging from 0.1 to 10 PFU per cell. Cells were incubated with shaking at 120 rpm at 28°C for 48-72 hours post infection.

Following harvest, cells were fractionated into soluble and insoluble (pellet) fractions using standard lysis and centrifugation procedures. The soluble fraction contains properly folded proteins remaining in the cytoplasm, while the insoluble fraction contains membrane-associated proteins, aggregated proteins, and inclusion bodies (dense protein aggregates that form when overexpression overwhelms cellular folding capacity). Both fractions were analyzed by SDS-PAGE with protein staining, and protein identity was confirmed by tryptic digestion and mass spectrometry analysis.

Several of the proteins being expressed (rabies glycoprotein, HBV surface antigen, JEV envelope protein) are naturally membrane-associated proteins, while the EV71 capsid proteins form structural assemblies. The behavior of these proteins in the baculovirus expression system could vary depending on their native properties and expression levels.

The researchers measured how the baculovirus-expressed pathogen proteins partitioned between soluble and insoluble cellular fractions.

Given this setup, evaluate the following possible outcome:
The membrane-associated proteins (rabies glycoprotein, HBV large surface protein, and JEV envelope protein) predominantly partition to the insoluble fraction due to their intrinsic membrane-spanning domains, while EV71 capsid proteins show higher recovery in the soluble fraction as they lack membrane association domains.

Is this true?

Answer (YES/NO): NO